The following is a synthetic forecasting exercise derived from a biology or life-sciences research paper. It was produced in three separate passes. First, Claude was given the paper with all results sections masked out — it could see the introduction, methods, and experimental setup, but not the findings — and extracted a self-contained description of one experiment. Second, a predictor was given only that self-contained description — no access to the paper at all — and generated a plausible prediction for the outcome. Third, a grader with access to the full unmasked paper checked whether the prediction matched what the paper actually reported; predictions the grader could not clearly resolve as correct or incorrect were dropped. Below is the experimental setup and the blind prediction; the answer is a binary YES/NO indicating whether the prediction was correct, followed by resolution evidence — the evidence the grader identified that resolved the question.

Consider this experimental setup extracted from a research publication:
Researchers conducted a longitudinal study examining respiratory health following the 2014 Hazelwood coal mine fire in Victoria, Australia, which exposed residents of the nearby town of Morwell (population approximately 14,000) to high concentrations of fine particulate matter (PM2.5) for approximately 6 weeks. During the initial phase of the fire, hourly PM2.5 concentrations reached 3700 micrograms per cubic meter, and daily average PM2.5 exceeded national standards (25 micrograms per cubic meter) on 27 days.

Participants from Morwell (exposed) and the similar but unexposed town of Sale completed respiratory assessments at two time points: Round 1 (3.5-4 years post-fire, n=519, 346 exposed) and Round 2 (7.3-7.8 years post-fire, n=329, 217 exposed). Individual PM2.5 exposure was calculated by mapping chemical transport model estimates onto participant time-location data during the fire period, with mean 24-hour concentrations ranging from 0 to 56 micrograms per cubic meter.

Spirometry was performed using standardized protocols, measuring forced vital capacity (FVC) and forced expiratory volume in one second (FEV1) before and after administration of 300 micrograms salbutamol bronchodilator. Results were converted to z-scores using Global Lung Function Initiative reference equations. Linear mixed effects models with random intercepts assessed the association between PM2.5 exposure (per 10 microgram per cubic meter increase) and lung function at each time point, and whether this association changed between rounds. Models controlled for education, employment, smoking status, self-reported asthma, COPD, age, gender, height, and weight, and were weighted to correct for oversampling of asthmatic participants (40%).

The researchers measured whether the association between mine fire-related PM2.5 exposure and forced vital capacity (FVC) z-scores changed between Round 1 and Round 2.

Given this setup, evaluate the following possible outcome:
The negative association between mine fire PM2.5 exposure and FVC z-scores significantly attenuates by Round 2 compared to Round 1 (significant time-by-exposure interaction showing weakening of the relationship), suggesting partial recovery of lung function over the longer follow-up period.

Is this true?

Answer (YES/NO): YES